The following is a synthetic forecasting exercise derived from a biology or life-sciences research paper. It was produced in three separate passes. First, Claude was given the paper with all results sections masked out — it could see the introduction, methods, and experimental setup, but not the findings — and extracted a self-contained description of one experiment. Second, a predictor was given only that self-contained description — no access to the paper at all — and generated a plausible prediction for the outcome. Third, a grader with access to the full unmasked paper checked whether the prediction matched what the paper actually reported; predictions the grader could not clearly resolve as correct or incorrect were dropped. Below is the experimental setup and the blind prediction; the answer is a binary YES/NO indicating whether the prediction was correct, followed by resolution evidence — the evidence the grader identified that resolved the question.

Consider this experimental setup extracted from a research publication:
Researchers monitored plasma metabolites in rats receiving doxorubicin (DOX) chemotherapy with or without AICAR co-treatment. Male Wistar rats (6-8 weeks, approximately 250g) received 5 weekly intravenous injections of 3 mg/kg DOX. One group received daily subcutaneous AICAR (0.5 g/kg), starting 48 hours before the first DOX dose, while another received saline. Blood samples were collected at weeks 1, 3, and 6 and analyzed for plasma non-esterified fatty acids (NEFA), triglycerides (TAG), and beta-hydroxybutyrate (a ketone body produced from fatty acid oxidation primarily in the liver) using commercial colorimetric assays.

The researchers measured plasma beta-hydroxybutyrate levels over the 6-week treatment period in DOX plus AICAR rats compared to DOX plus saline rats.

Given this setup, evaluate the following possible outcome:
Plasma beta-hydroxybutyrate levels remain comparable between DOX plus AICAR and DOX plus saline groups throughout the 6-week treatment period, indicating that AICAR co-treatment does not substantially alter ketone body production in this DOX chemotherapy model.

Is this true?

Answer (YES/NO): NO